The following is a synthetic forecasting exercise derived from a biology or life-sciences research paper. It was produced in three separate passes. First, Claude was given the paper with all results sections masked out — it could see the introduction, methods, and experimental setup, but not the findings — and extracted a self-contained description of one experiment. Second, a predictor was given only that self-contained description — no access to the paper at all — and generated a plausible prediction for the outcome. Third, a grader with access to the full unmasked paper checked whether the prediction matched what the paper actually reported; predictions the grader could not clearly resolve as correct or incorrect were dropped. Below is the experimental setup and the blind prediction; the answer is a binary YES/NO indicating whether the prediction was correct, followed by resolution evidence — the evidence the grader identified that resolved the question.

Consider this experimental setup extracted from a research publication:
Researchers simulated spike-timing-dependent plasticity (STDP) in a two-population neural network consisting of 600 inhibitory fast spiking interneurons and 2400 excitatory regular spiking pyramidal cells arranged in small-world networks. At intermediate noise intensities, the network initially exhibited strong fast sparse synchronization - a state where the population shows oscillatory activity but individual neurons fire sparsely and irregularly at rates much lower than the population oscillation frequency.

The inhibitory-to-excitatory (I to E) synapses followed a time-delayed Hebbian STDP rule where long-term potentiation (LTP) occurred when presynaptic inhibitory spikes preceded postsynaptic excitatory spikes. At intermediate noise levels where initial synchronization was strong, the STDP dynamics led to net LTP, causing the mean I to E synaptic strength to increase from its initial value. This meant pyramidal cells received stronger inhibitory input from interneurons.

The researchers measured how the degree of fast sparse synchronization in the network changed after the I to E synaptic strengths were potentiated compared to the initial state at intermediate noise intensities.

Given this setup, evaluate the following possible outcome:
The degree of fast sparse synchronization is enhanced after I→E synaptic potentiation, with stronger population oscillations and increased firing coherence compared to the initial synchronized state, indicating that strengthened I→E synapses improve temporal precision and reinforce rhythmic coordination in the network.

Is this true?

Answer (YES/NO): NO